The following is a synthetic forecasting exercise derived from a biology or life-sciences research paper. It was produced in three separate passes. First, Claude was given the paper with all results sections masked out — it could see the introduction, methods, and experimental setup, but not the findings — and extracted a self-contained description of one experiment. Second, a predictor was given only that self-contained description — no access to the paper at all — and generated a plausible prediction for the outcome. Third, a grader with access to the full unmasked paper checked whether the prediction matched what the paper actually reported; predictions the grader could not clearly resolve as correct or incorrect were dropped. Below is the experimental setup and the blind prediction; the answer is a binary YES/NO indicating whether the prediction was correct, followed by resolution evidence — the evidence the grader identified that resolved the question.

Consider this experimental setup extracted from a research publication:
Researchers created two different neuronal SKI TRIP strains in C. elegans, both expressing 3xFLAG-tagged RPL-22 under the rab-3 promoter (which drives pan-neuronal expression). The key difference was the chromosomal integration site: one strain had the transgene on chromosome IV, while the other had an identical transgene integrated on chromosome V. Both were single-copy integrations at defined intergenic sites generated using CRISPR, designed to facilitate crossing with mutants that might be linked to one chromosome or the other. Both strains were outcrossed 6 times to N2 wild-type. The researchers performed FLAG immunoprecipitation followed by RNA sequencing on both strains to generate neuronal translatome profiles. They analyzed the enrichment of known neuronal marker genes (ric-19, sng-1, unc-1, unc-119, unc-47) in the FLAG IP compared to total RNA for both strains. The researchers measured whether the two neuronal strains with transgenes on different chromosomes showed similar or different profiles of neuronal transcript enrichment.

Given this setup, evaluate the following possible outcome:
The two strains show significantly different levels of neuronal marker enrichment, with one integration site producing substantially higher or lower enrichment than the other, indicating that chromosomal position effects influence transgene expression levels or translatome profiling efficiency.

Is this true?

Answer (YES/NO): NO